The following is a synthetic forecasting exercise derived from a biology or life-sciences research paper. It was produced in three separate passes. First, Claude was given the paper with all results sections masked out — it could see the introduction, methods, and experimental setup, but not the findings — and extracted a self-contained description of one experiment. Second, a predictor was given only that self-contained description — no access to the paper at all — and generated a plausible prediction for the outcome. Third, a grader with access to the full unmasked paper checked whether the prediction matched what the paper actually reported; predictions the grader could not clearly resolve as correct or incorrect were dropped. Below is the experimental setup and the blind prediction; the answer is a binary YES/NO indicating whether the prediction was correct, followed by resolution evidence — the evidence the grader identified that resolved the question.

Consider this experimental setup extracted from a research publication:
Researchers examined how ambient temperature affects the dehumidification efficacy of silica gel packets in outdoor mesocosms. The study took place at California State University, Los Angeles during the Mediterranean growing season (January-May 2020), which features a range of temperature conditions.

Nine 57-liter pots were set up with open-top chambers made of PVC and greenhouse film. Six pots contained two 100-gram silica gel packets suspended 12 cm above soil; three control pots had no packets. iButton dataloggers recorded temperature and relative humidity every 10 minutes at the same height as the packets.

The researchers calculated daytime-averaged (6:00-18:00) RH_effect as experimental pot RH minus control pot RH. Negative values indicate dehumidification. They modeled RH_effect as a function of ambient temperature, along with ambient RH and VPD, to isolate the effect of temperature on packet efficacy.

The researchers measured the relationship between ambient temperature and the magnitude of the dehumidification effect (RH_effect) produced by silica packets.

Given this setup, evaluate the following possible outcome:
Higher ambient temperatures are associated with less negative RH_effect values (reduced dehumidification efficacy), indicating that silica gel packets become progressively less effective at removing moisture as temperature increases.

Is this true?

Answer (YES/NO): NO